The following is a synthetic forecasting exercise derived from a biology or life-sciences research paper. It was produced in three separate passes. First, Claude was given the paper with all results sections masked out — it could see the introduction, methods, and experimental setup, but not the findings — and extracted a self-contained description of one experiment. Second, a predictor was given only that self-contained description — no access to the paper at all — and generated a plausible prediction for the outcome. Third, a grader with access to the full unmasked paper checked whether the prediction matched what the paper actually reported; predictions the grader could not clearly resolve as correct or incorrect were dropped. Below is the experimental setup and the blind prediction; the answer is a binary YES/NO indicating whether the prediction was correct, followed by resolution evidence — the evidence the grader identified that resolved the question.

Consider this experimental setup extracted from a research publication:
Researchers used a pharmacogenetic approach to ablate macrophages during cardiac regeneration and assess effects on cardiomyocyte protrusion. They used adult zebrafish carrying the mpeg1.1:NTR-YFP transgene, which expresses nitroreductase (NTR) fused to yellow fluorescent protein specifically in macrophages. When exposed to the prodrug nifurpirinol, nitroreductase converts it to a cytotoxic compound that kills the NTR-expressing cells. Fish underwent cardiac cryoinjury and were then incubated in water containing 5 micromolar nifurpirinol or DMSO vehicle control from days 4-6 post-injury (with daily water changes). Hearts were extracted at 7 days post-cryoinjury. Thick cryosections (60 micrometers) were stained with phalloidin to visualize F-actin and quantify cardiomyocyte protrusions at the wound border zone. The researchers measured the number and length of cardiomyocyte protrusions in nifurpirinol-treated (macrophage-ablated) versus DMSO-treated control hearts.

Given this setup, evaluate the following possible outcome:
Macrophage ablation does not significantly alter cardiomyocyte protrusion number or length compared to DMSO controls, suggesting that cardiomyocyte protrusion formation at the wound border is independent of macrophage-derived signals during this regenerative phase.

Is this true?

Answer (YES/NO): NO